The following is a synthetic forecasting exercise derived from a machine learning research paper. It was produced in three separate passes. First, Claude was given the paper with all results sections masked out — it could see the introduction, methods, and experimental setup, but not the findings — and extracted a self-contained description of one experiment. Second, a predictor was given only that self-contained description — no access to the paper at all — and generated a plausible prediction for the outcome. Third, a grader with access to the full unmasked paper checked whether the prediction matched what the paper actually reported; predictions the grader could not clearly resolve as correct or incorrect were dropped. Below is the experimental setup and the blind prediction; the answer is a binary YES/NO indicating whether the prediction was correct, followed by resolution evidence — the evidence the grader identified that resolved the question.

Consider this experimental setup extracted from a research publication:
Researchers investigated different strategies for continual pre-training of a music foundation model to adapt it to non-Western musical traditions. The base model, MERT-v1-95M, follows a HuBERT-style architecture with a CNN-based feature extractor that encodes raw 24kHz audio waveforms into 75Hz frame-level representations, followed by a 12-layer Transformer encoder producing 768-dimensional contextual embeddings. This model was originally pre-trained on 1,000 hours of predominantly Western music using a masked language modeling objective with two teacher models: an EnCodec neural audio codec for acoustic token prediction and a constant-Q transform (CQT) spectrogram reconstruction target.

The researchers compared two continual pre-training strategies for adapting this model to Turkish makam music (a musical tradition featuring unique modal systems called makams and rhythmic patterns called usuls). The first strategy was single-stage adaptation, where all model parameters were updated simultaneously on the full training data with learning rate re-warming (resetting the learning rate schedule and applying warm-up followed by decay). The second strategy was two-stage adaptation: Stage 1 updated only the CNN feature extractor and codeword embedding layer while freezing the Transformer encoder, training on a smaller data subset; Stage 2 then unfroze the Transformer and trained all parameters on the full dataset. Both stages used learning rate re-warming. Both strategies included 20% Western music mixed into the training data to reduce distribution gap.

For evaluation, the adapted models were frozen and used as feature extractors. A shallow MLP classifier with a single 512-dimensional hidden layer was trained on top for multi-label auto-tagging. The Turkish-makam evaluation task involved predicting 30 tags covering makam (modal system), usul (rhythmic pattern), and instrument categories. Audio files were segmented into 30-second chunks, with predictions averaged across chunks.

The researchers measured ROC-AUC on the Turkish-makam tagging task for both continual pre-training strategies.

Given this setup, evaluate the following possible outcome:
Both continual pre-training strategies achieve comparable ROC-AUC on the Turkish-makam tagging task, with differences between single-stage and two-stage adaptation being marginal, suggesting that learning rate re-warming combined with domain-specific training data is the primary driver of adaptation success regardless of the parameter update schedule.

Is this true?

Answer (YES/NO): NO